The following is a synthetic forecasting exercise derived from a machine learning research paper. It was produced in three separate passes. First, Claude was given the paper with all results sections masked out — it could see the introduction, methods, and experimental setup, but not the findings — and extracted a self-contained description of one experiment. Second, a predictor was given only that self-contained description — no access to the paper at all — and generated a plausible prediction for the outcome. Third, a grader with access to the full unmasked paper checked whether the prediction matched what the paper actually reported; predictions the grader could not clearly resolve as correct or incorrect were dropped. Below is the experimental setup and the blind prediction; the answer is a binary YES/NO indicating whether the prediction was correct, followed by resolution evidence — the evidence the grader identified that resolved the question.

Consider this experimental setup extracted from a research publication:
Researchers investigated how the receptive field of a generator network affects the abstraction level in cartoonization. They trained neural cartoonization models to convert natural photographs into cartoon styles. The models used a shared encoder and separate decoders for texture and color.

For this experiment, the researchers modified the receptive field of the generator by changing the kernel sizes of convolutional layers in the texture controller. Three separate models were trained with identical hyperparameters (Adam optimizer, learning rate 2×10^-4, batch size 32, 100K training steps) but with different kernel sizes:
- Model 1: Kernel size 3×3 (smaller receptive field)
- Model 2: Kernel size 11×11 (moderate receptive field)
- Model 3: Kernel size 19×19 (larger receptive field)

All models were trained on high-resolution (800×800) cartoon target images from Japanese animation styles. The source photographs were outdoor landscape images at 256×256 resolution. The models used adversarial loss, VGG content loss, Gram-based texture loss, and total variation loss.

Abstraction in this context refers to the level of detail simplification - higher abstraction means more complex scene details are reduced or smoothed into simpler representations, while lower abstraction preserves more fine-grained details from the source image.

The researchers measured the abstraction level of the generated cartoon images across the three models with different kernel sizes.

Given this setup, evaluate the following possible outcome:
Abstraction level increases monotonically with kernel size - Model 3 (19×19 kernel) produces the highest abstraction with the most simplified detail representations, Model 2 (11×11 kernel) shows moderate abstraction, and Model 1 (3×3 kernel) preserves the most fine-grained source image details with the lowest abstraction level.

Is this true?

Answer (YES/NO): NO